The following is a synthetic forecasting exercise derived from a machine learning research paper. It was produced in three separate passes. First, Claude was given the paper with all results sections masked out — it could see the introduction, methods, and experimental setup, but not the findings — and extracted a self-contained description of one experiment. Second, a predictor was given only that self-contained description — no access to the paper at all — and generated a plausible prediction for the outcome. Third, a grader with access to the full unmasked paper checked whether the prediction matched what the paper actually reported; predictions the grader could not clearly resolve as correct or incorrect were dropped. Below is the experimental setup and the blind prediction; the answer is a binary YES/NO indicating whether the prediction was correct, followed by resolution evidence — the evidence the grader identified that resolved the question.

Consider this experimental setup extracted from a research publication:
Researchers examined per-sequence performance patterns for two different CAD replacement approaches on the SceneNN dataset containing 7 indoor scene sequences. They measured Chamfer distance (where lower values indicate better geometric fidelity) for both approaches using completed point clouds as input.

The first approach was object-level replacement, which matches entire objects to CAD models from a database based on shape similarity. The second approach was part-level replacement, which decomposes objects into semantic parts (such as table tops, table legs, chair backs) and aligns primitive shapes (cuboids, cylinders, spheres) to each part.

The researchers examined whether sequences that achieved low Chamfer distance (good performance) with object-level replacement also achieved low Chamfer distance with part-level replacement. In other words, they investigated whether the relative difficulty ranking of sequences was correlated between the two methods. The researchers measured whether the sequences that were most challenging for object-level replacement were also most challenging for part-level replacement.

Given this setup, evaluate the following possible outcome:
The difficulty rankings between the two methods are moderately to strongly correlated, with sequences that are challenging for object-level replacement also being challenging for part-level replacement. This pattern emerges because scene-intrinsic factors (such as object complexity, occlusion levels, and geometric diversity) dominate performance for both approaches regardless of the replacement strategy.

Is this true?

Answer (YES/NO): NO